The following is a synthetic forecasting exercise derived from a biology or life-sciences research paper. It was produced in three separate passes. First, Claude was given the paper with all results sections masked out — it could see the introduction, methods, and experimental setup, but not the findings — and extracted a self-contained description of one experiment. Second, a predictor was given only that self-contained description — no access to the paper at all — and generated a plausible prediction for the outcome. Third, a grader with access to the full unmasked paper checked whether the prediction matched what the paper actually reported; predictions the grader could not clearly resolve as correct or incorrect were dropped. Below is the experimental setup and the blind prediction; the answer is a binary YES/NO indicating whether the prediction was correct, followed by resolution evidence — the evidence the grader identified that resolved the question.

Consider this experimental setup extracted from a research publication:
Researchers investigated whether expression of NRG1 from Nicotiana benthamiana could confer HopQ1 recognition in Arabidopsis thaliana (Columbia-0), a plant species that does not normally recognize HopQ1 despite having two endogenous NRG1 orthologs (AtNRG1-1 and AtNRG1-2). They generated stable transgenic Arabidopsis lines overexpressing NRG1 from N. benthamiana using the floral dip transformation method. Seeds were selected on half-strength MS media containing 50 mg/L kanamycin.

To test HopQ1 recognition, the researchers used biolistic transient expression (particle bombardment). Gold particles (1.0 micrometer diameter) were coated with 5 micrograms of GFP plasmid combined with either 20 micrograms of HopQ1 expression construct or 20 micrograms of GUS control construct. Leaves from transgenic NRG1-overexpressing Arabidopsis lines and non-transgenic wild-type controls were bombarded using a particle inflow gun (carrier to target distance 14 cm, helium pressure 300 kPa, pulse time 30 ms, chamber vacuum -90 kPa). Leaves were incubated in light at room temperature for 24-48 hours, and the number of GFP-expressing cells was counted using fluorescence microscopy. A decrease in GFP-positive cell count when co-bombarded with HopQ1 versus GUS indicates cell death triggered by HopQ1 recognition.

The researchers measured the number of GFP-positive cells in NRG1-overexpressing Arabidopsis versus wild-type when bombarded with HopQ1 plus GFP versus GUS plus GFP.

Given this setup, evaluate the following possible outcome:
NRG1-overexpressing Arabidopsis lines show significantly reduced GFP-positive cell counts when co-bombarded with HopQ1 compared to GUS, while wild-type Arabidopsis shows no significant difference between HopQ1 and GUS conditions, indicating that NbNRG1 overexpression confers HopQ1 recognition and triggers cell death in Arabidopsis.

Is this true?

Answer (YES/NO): YES